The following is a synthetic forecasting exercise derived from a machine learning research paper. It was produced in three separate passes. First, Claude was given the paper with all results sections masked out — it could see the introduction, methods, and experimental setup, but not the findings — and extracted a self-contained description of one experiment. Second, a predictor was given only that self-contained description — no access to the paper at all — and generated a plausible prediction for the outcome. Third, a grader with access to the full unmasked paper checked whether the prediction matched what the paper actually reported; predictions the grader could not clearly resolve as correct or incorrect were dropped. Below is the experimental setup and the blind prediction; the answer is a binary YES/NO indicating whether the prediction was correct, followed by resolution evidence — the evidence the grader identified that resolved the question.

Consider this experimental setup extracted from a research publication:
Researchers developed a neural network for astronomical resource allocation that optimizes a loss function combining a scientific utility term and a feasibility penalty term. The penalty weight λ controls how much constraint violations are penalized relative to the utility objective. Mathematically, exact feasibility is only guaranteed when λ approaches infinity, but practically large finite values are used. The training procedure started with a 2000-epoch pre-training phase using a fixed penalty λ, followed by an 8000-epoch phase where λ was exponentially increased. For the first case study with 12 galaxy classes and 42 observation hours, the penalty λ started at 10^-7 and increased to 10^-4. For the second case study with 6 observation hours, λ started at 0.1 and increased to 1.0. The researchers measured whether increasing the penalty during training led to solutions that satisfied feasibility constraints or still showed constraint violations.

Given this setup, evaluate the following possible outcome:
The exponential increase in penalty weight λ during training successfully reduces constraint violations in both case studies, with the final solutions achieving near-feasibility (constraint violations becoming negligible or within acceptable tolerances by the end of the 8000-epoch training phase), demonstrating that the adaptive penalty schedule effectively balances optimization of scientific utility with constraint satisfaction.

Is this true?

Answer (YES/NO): YES